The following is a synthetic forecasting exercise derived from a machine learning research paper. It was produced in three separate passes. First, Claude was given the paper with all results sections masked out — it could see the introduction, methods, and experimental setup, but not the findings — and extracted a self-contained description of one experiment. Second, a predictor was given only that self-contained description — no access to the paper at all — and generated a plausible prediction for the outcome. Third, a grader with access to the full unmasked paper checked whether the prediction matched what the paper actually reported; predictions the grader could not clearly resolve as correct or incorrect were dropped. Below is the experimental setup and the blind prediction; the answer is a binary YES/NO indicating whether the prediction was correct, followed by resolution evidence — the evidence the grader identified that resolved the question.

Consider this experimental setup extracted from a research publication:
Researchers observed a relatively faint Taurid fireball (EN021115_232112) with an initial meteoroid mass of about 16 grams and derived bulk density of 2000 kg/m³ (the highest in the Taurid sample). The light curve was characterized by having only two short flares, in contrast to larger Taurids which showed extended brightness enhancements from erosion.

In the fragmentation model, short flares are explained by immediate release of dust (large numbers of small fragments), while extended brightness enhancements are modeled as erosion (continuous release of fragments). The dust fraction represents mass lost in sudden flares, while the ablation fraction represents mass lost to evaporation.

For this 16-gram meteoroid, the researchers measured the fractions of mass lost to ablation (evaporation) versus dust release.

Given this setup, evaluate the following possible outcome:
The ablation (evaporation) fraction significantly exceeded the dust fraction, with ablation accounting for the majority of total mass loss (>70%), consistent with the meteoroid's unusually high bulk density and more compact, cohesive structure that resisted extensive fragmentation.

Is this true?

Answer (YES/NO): NO